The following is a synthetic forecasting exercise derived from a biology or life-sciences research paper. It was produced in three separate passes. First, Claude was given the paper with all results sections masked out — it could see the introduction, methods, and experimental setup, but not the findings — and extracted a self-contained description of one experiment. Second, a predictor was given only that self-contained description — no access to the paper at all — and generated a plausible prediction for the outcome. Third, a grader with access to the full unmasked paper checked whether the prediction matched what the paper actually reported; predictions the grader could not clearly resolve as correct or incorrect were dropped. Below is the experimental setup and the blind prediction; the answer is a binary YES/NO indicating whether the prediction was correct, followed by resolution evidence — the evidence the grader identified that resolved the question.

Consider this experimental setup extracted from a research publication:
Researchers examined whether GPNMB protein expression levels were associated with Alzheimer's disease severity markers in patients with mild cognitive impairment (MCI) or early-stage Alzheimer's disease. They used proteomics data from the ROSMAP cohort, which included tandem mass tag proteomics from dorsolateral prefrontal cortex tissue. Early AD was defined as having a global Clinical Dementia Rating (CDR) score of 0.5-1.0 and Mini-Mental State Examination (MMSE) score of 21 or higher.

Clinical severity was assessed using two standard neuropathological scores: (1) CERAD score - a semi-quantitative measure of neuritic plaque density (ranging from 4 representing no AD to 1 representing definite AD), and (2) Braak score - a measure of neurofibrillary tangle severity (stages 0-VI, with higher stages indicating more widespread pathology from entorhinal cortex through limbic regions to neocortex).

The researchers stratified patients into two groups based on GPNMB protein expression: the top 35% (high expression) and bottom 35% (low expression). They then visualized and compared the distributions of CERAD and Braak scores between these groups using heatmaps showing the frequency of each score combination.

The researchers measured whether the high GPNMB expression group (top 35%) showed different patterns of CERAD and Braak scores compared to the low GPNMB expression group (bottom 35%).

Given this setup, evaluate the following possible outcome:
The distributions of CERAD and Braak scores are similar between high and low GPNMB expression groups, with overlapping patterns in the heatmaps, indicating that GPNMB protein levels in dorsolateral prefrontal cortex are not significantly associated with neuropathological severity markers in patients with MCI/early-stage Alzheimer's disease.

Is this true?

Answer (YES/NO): NO